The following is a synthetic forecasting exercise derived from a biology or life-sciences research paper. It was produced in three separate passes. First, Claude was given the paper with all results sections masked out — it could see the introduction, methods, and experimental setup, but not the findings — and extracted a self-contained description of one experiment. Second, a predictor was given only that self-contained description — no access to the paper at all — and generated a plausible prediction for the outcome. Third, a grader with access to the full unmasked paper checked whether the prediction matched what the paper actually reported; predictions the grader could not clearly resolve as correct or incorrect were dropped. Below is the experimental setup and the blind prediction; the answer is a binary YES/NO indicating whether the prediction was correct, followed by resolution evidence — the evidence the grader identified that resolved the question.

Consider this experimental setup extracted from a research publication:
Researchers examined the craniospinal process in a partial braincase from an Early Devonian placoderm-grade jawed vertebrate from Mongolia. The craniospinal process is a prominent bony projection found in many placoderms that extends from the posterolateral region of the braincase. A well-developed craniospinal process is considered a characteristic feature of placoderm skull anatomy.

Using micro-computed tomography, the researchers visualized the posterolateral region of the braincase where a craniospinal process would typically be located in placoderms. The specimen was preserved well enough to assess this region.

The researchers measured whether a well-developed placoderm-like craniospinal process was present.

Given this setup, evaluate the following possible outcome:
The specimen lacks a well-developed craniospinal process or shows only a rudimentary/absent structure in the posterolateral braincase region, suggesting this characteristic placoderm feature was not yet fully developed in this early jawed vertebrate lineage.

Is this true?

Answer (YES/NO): NO